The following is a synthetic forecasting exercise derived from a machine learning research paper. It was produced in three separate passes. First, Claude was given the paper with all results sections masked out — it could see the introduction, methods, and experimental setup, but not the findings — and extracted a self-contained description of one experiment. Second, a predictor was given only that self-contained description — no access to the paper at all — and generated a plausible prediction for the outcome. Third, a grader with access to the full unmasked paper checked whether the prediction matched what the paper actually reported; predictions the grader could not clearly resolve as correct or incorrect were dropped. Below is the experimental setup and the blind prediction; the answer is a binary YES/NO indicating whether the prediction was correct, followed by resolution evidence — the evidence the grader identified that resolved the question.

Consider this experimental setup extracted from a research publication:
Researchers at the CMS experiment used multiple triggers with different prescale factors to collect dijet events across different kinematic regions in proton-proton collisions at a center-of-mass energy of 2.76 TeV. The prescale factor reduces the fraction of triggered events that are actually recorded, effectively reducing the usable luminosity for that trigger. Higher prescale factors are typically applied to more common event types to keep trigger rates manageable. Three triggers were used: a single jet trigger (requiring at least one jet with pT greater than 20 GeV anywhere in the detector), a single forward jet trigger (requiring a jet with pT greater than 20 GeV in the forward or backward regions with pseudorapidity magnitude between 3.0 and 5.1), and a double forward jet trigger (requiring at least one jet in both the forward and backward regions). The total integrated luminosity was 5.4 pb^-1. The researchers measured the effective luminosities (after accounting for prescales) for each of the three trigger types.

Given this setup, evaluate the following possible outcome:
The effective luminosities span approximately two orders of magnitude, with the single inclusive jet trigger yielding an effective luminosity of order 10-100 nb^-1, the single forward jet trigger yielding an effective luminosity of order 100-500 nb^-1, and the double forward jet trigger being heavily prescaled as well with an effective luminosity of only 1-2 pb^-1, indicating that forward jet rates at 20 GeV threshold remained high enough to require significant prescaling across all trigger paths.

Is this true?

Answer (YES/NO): NO